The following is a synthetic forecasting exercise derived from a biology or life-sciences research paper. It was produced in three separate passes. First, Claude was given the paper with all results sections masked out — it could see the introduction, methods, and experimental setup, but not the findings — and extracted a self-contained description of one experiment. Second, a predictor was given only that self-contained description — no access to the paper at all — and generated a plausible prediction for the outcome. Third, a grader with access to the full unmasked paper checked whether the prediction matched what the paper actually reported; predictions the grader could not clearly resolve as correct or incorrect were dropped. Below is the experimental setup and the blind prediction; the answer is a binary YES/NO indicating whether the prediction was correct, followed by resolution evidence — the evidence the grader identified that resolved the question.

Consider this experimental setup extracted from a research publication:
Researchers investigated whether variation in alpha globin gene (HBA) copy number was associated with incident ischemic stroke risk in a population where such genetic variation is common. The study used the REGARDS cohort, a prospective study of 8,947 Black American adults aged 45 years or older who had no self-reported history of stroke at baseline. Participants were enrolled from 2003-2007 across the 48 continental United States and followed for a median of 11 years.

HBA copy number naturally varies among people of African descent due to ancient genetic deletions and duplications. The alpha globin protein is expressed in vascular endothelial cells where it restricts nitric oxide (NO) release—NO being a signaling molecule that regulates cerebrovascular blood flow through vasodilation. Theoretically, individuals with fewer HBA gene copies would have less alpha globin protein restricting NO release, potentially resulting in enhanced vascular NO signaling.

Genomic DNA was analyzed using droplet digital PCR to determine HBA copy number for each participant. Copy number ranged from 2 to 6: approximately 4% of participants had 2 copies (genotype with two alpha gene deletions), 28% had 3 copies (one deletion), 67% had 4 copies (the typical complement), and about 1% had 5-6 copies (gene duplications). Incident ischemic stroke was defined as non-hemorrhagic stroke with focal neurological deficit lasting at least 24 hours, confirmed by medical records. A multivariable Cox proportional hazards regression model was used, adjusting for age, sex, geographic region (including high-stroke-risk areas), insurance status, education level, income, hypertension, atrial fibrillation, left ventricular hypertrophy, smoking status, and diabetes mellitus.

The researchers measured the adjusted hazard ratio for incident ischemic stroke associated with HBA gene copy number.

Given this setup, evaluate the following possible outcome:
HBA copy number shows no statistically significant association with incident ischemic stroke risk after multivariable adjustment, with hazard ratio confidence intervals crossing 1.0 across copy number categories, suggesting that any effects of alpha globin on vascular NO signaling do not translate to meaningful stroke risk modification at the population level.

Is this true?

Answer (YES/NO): YES